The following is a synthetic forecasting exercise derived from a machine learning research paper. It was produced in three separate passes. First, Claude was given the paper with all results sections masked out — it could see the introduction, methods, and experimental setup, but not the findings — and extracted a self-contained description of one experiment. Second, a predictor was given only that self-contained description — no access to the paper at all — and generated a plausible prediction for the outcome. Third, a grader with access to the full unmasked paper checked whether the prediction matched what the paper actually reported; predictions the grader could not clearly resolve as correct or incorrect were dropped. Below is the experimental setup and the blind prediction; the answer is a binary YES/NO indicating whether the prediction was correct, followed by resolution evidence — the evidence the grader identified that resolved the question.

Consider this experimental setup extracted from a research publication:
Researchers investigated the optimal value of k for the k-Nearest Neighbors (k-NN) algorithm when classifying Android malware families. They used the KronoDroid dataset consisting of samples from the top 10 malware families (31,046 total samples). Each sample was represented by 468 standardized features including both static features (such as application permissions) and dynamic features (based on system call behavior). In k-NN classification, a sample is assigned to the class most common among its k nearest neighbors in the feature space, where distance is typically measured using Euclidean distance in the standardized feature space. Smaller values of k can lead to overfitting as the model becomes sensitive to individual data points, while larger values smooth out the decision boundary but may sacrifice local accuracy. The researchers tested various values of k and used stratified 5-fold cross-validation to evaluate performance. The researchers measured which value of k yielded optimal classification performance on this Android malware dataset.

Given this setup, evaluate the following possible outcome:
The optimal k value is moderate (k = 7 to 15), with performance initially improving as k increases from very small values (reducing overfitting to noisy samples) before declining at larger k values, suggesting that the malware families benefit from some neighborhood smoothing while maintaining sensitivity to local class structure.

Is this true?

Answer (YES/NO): NO